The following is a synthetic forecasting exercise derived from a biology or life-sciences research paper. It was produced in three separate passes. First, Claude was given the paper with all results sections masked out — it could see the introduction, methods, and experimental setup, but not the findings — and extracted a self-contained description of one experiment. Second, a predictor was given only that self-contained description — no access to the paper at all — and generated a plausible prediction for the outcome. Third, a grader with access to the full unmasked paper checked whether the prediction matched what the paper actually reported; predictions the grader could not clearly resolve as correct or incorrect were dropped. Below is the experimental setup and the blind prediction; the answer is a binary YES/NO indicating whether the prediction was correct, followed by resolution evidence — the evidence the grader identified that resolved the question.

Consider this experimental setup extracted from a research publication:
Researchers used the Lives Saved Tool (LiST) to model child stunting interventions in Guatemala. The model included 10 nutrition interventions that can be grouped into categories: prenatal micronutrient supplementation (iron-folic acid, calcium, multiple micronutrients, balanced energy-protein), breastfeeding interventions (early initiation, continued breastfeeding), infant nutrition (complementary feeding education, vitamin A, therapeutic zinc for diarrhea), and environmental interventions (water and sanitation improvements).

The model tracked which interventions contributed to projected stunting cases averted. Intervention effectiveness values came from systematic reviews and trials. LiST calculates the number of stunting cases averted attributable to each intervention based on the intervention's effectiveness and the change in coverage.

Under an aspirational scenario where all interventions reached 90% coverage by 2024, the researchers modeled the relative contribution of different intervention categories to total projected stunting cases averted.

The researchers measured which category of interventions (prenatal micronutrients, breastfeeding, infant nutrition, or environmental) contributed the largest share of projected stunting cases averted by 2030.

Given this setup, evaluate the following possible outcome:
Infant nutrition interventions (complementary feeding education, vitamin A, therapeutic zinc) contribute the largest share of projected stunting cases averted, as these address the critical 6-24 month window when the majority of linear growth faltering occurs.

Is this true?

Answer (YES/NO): YES